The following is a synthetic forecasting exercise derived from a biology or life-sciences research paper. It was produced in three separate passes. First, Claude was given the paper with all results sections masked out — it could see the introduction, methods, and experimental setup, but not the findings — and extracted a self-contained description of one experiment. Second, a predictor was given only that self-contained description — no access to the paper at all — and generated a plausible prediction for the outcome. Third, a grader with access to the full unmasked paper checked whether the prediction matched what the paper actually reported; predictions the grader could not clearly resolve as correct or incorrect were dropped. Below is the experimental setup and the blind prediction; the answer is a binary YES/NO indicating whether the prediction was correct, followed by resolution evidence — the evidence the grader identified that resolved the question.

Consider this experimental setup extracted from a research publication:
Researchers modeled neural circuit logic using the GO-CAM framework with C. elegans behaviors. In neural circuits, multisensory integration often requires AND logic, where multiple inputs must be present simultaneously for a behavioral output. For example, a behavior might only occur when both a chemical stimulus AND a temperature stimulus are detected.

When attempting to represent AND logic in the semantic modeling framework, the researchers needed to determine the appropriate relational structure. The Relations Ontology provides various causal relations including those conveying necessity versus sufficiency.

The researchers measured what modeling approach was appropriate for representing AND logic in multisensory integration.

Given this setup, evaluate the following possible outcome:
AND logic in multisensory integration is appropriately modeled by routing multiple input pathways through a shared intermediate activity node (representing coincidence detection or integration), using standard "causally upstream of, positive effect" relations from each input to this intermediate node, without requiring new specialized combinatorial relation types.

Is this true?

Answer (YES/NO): NO